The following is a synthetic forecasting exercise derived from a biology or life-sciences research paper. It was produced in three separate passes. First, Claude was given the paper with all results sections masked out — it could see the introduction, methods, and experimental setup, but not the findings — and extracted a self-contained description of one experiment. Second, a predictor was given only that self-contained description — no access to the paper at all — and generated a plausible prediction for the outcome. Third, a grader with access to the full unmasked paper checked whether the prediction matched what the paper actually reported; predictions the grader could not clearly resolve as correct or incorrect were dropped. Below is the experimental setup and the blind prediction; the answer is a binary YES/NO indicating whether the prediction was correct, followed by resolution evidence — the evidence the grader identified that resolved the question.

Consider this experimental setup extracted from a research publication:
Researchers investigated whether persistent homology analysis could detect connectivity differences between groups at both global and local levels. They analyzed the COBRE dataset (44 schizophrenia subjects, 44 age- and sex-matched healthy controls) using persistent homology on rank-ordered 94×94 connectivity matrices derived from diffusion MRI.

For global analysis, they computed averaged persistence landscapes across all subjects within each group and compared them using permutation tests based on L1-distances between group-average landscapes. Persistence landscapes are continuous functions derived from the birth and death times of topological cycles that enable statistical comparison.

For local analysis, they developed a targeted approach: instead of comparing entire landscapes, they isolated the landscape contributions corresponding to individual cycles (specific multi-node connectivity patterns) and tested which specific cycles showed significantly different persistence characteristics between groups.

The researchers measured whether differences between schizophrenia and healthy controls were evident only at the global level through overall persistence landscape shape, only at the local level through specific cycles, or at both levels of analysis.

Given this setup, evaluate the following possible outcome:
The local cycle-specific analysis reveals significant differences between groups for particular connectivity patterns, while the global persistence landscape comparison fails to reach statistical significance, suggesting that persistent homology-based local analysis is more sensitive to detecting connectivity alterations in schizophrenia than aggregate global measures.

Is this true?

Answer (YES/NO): NO